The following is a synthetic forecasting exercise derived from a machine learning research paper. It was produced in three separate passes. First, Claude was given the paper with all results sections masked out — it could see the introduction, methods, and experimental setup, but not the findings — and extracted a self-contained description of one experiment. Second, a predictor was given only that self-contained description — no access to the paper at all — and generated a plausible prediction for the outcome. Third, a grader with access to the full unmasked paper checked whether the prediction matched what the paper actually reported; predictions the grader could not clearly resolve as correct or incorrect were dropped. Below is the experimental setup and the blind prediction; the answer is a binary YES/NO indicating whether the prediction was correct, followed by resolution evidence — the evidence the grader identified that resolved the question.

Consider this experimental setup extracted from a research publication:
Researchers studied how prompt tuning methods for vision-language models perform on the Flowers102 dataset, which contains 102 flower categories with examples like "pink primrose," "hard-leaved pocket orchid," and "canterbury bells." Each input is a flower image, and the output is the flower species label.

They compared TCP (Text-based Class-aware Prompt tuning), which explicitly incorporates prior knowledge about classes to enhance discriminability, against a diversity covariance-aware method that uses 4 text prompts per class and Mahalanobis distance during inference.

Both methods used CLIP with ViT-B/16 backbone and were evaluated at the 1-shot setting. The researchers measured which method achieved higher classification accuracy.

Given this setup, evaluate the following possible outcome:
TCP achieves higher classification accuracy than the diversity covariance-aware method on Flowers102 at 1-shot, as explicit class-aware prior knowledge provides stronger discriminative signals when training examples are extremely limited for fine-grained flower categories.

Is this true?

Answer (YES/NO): YES